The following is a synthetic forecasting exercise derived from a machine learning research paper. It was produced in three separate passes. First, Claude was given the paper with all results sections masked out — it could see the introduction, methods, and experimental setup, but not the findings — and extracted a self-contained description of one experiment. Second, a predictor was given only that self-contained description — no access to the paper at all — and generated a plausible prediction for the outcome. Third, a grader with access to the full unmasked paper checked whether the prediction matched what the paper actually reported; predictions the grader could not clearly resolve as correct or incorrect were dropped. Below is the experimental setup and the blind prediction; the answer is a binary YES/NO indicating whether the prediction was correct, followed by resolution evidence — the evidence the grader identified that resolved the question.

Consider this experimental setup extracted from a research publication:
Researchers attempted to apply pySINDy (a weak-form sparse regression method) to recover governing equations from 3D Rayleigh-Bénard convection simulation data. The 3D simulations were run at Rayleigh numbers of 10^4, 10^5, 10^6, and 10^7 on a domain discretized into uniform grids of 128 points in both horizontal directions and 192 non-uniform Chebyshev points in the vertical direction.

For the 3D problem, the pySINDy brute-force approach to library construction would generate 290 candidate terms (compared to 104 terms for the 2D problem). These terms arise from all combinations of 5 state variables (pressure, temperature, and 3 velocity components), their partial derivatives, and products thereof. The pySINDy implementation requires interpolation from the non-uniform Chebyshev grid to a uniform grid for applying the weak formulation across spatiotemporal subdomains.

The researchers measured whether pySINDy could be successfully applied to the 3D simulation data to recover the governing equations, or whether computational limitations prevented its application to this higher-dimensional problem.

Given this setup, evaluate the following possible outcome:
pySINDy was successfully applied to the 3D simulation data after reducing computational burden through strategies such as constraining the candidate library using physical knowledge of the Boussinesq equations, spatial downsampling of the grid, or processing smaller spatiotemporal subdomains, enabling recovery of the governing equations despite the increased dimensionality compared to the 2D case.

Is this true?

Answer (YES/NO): NO